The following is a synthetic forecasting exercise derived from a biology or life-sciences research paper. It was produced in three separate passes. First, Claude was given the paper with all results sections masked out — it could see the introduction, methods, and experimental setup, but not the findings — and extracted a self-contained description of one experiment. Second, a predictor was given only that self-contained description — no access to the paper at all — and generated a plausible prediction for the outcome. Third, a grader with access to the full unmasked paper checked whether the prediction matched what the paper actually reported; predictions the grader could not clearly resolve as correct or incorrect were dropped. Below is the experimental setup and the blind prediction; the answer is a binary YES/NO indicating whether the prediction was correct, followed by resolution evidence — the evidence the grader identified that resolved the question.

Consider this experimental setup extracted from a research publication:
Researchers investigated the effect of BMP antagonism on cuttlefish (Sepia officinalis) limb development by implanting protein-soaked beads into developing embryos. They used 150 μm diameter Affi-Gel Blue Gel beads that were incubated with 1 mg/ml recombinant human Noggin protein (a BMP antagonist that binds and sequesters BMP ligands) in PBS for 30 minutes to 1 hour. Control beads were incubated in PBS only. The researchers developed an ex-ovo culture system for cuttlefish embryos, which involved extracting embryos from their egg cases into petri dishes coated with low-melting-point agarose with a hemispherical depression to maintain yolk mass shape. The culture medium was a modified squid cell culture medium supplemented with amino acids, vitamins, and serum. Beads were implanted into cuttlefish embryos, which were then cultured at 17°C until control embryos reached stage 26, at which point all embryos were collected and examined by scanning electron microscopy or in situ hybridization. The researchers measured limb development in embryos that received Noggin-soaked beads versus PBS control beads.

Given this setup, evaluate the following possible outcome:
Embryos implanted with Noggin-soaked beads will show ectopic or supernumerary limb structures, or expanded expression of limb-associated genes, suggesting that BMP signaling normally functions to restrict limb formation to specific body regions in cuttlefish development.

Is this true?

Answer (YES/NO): NO